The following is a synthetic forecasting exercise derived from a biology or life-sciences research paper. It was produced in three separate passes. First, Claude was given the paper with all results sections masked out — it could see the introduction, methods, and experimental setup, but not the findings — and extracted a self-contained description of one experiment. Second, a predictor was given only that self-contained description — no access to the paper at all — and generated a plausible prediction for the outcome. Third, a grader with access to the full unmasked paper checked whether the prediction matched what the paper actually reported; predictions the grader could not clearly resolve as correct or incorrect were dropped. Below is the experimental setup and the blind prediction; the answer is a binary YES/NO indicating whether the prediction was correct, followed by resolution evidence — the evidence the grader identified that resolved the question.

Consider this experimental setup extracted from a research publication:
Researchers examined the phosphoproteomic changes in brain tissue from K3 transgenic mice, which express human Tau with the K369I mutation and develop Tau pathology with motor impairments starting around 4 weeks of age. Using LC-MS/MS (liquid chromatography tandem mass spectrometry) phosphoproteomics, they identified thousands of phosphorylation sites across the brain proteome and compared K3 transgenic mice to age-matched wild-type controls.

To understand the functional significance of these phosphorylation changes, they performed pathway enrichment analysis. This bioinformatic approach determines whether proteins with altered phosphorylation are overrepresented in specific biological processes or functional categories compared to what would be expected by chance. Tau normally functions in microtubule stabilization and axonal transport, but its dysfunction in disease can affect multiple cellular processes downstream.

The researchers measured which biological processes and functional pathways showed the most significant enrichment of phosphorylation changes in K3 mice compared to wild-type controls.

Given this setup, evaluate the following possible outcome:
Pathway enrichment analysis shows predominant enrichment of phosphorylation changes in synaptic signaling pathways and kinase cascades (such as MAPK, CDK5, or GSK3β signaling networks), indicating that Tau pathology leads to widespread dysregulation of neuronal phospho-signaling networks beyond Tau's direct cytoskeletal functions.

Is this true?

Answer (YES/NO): YES